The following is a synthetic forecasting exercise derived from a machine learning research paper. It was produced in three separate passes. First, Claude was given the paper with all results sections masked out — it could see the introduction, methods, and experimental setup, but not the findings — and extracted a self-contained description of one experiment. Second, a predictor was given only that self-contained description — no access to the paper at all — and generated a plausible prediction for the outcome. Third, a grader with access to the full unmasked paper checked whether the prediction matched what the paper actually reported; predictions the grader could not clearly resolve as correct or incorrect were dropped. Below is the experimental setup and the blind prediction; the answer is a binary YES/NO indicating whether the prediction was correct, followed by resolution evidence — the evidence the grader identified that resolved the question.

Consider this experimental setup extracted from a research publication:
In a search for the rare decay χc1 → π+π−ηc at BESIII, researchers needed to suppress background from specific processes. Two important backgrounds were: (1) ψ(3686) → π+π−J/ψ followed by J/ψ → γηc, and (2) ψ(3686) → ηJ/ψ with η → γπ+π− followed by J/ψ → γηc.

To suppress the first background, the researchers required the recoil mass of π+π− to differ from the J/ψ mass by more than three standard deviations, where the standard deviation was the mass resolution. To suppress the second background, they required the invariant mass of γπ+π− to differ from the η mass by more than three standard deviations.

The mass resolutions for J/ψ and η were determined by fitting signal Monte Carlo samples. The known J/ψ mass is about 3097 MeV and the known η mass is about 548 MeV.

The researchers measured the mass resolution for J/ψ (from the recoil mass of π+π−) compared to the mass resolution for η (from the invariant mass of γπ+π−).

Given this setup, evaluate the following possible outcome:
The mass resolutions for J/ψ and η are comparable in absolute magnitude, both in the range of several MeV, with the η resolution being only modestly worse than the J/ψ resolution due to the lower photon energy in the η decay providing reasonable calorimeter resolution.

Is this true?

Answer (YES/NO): NO